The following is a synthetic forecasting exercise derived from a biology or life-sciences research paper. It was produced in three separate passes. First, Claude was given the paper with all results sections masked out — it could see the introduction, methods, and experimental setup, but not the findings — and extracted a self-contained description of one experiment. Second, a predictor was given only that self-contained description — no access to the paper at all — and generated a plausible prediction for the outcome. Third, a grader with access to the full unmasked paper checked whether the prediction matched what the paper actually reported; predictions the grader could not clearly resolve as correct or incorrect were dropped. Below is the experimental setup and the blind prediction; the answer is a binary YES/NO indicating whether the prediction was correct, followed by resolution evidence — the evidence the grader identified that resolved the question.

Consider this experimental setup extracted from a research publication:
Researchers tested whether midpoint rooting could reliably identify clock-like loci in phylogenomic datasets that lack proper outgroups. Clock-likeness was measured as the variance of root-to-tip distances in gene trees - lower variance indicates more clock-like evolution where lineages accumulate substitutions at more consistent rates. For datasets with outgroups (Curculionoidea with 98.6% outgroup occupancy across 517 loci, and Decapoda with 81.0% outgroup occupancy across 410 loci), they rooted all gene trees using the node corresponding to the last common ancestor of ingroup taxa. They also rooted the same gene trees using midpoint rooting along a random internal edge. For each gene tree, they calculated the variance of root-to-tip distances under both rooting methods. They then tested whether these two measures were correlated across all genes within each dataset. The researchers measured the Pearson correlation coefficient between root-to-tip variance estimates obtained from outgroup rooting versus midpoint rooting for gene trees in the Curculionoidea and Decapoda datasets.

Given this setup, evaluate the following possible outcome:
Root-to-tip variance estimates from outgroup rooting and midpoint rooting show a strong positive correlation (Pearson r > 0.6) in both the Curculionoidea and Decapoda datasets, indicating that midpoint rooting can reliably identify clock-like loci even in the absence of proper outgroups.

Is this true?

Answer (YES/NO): YES